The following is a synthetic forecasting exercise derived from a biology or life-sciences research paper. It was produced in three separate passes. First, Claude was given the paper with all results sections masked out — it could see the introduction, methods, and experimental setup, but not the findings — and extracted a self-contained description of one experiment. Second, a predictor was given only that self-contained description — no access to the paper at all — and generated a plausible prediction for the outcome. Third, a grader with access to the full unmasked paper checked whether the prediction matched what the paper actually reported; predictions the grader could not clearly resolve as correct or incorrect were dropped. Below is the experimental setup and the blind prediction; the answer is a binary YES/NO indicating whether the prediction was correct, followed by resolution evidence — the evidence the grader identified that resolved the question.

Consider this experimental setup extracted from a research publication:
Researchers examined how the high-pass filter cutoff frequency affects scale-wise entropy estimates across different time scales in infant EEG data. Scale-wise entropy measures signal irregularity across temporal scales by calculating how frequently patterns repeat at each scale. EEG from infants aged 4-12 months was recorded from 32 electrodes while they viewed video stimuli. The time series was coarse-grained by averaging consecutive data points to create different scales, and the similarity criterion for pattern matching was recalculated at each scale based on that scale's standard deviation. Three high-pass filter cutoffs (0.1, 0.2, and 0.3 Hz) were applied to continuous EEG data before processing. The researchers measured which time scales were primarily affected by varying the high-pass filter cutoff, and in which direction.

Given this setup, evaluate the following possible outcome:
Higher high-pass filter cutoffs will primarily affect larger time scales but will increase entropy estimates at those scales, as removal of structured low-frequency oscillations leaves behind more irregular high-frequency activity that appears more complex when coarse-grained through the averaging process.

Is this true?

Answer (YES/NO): NO